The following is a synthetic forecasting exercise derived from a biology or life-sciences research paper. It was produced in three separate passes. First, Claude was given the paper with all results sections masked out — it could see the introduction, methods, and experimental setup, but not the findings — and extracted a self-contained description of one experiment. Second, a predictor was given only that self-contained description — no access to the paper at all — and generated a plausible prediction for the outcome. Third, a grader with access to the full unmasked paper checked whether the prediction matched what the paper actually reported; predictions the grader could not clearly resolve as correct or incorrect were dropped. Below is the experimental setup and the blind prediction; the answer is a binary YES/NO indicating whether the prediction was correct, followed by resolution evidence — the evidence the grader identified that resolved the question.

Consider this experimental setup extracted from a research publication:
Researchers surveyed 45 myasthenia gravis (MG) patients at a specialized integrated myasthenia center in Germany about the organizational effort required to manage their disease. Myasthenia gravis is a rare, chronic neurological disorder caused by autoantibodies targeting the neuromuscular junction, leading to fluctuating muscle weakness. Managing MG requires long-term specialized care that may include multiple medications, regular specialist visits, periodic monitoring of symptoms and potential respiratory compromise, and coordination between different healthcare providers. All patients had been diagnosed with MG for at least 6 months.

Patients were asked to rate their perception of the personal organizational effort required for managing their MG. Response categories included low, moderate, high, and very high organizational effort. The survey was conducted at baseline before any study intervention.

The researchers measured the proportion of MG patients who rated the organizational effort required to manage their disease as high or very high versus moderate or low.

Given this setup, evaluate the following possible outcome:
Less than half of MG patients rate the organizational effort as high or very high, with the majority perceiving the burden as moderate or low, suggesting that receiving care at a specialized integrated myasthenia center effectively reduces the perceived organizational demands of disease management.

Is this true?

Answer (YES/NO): NO